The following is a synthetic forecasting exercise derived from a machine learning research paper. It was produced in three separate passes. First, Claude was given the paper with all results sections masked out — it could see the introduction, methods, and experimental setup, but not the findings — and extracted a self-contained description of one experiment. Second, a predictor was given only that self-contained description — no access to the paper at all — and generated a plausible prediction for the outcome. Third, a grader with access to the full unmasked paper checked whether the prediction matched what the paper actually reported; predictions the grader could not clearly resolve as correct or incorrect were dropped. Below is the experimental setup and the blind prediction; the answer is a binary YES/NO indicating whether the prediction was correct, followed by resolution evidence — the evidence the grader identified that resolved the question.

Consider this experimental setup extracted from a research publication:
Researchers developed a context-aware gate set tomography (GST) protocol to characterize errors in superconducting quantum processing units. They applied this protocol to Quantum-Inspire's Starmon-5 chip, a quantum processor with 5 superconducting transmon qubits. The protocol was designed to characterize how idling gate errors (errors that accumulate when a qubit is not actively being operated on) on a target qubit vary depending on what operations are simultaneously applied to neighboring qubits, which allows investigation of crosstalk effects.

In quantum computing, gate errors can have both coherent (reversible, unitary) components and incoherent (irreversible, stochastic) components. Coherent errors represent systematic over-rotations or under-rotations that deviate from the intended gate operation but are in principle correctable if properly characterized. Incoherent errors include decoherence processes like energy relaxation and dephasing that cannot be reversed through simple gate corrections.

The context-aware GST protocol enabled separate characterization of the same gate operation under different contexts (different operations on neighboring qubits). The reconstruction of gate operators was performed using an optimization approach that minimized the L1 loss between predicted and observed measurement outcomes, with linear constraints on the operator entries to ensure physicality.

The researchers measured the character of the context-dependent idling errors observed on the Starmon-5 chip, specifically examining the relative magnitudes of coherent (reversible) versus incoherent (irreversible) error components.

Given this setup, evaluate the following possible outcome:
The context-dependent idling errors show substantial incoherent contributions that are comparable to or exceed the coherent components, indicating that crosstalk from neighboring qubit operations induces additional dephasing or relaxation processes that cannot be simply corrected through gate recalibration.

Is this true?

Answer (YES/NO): YES